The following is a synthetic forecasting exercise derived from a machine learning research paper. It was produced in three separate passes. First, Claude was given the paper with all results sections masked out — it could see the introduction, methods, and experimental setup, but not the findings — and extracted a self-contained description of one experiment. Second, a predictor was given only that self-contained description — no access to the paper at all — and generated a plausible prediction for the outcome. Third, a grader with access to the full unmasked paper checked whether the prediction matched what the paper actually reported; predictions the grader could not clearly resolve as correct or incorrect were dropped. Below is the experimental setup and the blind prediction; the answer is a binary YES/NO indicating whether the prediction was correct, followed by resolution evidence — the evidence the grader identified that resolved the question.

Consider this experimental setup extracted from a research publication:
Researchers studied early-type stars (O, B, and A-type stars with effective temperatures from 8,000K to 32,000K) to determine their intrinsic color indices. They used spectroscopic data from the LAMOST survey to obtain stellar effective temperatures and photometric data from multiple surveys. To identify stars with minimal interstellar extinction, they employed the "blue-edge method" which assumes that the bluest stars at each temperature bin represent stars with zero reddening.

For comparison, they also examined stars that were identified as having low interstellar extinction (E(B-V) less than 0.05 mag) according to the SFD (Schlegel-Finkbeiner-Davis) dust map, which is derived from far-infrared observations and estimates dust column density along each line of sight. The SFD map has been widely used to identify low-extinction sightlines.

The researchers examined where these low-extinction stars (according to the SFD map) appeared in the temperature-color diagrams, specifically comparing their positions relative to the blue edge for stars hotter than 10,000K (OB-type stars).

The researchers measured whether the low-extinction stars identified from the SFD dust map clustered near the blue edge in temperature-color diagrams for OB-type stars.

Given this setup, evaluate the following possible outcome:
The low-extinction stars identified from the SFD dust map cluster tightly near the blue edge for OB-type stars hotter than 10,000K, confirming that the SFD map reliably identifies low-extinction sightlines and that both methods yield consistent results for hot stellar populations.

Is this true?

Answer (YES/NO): NO